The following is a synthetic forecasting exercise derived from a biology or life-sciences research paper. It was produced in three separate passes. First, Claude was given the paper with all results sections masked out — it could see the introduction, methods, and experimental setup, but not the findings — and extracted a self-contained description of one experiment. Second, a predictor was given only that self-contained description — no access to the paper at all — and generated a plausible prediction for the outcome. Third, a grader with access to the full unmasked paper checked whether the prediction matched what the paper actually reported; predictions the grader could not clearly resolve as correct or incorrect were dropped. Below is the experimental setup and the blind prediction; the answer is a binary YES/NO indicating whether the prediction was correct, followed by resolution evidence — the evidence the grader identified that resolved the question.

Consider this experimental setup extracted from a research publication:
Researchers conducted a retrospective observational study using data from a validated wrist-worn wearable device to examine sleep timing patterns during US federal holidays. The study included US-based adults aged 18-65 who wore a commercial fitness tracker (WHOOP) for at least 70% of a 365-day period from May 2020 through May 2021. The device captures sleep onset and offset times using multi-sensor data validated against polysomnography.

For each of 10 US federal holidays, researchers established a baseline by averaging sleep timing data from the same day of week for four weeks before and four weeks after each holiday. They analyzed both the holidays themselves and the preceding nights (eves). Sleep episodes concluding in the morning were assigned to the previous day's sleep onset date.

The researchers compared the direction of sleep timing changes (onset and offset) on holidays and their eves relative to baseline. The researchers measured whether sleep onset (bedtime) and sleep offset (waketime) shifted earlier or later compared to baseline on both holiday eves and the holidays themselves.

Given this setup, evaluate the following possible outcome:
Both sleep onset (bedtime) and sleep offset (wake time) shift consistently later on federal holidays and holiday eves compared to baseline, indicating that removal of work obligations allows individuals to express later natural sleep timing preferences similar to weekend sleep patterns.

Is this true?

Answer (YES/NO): NO